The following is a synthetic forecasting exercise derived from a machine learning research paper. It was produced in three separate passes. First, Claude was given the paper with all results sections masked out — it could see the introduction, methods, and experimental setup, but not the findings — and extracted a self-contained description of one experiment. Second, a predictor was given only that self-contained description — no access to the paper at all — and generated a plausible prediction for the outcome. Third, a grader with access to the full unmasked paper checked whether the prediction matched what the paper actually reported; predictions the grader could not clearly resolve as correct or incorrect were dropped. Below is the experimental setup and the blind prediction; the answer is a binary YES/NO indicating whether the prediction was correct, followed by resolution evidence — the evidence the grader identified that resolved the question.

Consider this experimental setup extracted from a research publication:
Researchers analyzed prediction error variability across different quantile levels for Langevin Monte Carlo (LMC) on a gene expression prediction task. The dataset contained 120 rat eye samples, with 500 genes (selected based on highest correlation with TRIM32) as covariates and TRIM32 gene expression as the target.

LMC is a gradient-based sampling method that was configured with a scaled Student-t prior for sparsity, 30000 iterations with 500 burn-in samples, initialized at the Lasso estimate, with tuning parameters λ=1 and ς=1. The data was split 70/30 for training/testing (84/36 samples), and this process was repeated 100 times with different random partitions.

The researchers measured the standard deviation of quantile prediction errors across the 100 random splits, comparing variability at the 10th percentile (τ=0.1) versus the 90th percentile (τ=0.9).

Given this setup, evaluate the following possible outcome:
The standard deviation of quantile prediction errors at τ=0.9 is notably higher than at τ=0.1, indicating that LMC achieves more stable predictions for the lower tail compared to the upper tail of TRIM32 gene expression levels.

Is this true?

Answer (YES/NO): NO